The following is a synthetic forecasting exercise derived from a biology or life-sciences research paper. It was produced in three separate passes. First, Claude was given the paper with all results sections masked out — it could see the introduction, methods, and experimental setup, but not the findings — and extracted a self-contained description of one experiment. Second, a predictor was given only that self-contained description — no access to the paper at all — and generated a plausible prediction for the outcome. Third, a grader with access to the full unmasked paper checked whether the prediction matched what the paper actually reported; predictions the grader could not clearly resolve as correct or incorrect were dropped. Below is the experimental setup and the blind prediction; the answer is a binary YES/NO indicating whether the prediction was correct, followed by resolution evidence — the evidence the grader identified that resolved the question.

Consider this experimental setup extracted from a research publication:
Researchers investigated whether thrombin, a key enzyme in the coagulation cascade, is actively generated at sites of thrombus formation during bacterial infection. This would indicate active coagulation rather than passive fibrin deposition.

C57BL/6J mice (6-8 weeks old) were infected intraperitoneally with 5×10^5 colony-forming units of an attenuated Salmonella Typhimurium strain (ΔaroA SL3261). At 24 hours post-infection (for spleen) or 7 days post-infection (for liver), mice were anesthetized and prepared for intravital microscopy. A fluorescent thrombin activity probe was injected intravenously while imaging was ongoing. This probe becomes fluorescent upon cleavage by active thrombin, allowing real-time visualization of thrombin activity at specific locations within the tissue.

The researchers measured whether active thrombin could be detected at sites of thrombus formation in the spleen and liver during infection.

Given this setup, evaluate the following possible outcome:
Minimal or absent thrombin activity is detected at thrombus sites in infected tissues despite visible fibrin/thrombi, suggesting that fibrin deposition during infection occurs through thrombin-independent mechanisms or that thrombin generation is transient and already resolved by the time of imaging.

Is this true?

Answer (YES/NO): NO